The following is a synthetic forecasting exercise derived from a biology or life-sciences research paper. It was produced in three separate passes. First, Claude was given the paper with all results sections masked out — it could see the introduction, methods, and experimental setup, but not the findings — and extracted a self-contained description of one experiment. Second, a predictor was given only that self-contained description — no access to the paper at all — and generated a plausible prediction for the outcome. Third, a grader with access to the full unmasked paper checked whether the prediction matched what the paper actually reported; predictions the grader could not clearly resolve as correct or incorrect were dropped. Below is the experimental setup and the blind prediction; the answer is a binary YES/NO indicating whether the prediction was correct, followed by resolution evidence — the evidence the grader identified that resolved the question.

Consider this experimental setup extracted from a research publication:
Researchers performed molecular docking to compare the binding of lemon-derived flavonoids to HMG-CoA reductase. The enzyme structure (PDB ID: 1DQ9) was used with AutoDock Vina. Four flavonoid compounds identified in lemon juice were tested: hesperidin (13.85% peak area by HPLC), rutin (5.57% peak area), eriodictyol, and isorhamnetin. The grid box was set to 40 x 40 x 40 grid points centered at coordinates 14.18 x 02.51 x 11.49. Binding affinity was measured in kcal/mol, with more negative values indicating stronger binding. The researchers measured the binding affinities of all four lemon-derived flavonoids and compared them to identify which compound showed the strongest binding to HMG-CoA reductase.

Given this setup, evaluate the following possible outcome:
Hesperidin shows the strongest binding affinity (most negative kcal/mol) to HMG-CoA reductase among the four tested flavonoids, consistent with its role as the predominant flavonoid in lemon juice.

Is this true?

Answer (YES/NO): YES